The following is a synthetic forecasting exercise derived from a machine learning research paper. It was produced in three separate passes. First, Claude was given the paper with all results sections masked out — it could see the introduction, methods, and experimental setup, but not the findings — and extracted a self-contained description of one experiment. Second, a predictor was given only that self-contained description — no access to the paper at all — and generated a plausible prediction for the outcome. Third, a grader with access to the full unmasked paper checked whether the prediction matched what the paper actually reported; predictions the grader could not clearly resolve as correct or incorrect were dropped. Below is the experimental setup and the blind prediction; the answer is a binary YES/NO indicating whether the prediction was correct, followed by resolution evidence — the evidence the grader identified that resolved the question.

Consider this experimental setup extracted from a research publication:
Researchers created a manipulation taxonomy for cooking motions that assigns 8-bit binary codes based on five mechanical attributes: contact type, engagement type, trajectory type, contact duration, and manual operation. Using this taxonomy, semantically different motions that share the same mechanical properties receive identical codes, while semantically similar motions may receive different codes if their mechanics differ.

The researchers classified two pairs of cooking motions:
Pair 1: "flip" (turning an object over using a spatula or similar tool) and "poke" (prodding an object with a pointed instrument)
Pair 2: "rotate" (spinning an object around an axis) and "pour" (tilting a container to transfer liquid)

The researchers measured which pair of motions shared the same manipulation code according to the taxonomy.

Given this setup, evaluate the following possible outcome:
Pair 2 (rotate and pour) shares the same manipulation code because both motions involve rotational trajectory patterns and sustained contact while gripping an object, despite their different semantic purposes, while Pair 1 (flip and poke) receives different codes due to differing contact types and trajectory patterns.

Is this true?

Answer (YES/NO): NO